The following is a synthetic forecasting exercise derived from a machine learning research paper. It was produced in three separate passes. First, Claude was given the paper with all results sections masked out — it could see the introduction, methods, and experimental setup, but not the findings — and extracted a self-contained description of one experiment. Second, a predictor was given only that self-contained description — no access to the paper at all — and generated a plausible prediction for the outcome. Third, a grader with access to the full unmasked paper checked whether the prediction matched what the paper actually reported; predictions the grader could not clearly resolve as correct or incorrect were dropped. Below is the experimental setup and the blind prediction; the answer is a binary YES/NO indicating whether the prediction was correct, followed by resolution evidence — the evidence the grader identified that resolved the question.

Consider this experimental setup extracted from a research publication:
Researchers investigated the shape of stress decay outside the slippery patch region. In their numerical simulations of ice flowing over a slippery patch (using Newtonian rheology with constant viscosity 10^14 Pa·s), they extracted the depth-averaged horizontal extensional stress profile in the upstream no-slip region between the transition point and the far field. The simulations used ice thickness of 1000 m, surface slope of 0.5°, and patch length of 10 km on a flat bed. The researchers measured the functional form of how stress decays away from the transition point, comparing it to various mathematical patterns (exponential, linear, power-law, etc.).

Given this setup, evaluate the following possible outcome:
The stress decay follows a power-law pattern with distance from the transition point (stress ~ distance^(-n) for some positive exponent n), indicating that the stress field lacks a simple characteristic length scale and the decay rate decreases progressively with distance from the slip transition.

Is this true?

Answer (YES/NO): NO